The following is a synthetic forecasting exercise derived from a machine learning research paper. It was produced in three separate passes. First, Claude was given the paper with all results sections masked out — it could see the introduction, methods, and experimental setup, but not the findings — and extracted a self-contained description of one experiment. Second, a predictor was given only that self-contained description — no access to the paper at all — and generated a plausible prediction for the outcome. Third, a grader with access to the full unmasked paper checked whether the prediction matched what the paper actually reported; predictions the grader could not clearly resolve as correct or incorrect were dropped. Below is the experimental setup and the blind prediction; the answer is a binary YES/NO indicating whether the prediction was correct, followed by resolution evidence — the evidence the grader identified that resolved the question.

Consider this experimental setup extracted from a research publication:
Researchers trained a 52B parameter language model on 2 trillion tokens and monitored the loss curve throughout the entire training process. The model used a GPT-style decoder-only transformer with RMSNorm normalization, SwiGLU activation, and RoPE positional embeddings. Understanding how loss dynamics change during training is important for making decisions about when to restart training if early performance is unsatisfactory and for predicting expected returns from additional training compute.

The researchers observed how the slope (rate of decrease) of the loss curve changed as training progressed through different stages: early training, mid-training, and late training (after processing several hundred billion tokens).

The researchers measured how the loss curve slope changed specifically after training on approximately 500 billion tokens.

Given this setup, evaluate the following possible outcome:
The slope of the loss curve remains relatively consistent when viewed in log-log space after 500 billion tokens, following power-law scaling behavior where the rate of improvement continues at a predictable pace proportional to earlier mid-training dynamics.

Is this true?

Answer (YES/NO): NO